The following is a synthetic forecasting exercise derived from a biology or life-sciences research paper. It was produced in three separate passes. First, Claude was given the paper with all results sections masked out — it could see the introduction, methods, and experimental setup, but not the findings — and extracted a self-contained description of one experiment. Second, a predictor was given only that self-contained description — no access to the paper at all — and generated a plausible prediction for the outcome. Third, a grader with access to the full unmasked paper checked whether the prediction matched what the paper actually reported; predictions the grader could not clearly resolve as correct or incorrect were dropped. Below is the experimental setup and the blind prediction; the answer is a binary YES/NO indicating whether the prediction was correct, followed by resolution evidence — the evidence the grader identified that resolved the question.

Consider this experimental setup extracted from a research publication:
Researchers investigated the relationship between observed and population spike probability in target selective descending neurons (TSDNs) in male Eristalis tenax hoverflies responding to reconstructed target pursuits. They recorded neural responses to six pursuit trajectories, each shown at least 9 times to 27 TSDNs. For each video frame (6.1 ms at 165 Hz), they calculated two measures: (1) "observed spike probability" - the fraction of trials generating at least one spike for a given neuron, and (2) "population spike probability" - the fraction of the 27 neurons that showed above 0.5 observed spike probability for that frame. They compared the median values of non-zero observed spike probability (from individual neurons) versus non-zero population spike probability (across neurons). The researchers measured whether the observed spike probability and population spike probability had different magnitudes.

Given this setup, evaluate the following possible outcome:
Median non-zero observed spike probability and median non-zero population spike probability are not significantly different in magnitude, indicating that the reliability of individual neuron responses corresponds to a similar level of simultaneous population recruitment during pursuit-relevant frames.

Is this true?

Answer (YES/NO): NO